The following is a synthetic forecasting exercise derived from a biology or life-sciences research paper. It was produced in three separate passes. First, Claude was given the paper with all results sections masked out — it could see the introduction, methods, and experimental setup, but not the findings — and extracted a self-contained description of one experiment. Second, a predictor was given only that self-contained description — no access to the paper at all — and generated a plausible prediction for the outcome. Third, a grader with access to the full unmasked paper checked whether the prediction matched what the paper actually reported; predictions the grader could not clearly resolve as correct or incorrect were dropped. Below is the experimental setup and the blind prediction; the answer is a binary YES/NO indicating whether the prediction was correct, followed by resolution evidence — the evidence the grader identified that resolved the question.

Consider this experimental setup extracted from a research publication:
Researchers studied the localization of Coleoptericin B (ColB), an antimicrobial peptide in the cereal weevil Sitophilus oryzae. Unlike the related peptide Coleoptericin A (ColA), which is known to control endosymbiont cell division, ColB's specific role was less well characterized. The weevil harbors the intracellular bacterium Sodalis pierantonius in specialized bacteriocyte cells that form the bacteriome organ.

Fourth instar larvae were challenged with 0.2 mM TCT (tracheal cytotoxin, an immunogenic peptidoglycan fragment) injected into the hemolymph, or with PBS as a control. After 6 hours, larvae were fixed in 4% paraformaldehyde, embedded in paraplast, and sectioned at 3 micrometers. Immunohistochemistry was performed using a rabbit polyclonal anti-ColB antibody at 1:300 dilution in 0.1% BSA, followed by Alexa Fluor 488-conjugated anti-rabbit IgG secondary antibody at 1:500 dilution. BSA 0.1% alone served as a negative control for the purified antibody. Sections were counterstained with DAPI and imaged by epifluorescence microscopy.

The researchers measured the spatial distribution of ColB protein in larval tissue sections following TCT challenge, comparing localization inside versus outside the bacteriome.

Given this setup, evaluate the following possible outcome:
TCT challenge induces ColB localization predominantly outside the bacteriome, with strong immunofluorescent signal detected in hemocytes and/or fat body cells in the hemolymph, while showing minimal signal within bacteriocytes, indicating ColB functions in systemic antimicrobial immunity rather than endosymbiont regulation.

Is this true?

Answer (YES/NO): NO